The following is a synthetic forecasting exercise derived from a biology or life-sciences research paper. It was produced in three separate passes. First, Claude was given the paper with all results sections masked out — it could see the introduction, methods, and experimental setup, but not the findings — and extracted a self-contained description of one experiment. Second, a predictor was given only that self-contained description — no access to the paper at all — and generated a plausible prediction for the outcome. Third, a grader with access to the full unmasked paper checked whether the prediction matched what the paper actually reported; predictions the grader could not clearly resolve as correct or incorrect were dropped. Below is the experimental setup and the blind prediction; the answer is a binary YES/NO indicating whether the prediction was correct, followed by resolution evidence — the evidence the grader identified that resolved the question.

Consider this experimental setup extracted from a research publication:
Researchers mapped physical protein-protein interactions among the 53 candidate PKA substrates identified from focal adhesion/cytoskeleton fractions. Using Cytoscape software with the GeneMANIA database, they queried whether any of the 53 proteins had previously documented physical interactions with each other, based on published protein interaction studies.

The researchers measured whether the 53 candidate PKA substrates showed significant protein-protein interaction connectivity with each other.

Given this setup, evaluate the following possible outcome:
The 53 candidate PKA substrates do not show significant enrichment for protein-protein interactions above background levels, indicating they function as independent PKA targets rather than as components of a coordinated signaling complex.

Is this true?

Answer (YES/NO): NO